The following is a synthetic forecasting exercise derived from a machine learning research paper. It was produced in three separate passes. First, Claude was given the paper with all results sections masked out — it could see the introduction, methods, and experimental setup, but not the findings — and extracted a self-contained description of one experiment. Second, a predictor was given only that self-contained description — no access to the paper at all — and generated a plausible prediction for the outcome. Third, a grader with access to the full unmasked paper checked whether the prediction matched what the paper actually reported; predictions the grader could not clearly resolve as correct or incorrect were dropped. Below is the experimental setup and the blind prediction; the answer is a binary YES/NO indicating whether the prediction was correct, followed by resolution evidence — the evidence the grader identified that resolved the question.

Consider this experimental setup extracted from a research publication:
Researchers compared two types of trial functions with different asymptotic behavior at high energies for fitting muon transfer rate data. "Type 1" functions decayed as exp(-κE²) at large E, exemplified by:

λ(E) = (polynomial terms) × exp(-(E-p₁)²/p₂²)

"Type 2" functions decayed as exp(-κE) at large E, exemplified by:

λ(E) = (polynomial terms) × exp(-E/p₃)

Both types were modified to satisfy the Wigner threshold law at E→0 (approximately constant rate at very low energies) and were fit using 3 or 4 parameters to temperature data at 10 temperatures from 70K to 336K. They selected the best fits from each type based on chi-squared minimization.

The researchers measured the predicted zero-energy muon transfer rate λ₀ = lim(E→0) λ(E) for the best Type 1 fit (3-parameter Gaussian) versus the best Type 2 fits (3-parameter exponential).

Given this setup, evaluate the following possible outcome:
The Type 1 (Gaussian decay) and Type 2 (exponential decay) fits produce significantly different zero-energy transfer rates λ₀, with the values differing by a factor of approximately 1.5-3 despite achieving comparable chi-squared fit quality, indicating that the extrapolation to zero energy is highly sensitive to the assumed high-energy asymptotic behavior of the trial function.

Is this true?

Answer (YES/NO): YES